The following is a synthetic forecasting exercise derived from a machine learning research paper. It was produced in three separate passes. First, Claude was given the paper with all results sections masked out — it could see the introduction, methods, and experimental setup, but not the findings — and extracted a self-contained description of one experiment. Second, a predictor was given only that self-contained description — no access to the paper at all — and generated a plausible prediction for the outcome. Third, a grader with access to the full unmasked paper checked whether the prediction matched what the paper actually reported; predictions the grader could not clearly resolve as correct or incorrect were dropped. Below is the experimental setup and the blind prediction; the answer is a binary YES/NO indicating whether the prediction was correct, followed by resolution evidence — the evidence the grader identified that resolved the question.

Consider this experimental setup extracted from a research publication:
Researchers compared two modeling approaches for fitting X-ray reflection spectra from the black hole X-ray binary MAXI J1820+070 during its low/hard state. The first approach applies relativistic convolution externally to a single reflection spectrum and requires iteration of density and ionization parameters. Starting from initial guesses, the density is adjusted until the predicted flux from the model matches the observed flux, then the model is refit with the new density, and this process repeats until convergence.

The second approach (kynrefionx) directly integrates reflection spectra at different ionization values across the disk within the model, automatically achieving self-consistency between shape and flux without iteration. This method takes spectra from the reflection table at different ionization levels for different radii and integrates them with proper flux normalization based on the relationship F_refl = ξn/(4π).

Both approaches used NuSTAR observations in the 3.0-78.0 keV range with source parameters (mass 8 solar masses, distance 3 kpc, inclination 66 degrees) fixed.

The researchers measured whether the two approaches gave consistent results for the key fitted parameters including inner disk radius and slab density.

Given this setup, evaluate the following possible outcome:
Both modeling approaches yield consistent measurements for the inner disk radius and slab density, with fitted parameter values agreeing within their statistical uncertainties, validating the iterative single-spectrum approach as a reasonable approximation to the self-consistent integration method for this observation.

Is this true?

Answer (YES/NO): YES